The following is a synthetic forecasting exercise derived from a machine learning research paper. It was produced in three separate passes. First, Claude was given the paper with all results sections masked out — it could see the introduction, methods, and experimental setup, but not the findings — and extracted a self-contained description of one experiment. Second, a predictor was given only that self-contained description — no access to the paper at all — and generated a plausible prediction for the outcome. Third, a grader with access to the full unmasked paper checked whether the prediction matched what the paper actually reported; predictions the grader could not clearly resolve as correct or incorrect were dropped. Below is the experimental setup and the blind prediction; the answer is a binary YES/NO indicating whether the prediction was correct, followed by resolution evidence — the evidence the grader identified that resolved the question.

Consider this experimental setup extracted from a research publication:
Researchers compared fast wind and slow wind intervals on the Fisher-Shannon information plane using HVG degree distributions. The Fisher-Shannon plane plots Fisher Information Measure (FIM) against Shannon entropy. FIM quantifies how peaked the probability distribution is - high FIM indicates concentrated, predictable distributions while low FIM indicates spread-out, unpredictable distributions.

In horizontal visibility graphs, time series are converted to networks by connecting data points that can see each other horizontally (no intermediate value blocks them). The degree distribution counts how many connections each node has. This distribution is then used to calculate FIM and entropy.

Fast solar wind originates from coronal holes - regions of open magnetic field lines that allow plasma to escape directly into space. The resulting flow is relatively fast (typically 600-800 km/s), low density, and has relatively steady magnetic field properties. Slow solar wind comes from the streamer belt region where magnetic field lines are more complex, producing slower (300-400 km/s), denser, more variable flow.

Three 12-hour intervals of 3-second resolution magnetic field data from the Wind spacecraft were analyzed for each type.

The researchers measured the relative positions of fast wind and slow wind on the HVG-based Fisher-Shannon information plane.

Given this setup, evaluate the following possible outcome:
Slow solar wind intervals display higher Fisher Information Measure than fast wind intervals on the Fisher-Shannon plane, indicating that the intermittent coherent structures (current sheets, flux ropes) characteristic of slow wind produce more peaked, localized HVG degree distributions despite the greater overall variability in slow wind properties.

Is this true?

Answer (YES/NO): NO